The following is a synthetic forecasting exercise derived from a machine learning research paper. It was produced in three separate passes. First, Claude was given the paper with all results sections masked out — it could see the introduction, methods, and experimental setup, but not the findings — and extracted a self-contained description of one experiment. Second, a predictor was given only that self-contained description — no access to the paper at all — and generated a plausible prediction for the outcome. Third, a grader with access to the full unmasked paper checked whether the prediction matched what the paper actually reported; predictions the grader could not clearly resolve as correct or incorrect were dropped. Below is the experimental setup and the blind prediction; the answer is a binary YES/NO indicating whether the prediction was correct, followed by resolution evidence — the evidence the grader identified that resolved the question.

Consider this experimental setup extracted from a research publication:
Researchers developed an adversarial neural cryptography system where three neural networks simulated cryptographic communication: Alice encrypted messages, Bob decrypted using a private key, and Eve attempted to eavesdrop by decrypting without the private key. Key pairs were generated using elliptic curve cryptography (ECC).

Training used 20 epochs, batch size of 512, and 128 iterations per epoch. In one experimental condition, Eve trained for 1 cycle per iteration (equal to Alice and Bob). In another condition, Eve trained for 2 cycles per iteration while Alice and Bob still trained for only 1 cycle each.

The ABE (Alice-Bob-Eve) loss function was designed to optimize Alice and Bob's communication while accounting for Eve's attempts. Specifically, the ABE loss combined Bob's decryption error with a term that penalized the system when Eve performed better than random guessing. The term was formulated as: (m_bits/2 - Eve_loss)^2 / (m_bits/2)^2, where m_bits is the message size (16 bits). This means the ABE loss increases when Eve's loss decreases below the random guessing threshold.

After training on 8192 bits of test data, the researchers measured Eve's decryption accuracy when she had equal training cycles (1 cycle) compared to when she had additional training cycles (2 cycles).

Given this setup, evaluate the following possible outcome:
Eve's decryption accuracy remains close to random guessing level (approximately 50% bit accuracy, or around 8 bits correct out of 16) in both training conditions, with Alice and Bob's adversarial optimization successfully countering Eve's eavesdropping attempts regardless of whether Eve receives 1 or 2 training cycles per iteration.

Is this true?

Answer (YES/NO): NO